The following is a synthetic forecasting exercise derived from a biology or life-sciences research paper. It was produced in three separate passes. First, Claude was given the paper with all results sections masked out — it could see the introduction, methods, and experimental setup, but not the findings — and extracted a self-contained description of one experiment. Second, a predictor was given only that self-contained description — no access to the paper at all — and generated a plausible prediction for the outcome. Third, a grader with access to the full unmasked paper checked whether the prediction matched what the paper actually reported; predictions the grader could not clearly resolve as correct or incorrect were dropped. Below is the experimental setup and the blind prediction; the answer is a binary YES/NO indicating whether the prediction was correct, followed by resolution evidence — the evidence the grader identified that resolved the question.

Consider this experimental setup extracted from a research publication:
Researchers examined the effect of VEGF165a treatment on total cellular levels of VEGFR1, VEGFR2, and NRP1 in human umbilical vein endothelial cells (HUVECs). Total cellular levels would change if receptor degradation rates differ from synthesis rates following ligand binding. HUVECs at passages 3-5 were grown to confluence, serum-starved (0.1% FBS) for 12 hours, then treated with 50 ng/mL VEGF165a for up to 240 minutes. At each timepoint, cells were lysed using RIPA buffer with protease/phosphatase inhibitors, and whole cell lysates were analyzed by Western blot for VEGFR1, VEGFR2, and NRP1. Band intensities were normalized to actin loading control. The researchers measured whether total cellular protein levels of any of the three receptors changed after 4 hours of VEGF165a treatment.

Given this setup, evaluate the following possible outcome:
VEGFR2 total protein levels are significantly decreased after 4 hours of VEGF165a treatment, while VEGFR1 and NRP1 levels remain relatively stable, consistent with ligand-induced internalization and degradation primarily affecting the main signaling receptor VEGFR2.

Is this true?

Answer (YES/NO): NO